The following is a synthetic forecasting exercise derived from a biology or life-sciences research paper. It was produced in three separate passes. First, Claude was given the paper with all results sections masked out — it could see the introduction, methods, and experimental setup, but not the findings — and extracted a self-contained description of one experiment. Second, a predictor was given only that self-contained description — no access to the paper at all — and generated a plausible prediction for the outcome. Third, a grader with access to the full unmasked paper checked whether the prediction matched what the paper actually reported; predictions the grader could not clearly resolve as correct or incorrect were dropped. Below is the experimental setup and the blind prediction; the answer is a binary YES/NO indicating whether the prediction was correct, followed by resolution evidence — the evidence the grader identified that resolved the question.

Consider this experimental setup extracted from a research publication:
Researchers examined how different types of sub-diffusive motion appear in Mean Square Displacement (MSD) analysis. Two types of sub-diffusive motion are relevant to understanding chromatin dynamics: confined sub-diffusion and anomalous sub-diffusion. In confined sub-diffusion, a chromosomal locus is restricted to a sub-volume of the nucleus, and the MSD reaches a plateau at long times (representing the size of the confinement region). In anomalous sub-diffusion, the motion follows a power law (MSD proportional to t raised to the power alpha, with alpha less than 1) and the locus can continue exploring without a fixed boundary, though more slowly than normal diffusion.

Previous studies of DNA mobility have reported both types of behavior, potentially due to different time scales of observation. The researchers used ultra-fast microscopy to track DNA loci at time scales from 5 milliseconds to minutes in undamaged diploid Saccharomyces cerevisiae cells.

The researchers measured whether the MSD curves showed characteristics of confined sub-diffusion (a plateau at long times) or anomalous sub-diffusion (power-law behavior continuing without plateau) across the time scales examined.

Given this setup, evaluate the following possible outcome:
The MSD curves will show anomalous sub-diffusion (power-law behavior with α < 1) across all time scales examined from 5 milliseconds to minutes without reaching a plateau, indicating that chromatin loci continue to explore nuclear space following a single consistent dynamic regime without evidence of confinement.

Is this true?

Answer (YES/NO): NO